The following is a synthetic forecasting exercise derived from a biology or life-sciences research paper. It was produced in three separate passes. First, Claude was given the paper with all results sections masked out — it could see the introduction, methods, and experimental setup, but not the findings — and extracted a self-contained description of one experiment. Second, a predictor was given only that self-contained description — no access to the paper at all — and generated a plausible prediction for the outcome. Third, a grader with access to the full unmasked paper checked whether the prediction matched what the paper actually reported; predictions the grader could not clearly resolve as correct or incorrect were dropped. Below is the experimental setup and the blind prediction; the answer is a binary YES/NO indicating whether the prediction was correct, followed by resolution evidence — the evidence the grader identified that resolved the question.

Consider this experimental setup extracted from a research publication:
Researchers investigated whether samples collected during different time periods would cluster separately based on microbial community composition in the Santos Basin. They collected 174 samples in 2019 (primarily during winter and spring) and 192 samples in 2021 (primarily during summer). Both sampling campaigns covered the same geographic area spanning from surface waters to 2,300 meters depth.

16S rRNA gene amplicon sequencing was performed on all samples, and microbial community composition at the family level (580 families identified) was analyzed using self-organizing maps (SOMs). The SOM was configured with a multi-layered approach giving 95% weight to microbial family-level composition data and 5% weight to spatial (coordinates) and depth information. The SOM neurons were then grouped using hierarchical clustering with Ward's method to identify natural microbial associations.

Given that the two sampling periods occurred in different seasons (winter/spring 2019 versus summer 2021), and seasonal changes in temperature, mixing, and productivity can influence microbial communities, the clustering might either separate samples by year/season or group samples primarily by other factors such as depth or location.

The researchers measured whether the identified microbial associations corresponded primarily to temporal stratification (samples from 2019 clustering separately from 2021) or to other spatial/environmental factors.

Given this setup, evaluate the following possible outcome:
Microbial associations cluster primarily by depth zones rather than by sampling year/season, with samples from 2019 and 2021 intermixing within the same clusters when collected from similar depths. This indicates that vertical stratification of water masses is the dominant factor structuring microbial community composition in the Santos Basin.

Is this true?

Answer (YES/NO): YES